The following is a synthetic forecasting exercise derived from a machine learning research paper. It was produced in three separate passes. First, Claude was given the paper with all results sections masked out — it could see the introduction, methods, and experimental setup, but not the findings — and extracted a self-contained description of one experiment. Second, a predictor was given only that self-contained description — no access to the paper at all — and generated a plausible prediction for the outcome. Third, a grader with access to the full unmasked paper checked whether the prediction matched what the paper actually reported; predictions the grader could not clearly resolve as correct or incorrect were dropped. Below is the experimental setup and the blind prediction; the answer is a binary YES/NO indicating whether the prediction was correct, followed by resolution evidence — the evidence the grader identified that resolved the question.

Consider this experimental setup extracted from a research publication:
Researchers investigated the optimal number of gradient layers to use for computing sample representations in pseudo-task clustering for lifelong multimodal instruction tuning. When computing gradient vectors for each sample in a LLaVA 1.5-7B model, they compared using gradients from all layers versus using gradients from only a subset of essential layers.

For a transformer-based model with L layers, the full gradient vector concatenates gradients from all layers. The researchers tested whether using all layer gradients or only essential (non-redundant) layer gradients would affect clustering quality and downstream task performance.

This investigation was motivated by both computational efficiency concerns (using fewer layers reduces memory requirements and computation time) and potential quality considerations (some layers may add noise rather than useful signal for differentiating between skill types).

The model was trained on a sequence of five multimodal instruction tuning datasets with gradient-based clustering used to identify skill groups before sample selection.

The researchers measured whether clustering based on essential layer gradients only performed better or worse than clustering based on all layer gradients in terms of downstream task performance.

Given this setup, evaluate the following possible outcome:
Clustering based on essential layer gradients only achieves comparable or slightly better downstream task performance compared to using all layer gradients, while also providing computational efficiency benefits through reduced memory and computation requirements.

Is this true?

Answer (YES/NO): YES